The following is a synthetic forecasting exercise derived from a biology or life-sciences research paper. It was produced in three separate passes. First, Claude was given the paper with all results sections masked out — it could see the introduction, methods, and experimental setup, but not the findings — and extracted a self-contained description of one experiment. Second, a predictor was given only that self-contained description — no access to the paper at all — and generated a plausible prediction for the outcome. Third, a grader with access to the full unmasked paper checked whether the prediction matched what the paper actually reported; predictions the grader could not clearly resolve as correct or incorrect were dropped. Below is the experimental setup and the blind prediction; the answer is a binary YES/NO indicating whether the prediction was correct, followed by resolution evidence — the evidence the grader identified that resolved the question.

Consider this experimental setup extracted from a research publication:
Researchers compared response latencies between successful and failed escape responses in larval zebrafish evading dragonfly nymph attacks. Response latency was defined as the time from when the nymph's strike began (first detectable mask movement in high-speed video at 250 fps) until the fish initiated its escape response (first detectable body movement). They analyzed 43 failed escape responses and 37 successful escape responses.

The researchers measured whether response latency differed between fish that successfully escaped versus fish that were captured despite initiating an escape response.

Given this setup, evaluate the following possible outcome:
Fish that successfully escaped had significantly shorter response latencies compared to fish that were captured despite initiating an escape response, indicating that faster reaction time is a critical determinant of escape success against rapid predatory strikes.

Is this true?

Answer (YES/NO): NO